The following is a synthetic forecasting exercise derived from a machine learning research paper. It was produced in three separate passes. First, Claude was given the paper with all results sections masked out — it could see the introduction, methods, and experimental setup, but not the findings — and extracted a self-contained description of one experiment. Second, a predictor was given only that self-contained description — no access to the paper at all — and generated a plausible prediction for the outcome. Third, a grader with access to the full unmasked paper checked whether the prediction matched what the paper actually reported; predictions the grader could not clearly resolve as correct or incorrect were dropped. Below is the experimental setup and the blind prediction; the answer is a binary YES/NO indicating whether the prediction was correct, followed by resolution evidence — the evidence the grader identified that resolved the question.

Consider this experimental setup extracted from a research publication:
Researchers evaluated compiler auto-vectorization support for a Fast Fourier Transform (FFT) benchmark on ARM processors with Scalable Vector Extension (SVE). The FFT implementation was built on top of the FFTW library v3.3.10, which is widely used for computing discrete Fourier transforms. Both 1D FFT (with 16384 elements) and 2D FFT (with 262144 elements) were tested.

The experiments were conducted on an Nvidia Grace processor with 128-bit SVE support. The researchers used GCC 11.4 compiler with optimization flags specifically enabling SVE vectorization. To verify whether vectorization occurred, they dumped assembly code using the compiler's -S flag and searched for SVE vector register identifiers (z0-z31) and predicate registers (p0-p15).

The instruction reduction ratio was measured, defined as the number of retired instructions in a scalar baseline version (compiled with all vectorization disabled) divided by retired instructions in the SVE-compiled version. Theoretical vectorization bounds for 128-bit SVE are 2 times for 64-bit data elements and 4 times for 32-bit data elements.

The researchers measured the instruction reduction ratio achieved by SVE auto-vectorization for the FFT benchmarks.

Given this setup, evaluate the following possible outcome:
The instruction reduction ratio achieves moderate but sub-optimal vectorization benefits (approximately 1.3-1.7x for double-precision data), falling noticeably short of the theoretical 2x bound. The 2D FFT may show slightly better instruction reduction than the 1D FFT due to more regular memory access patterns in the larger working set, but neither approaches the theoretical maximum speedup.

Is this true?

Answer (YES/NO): NO